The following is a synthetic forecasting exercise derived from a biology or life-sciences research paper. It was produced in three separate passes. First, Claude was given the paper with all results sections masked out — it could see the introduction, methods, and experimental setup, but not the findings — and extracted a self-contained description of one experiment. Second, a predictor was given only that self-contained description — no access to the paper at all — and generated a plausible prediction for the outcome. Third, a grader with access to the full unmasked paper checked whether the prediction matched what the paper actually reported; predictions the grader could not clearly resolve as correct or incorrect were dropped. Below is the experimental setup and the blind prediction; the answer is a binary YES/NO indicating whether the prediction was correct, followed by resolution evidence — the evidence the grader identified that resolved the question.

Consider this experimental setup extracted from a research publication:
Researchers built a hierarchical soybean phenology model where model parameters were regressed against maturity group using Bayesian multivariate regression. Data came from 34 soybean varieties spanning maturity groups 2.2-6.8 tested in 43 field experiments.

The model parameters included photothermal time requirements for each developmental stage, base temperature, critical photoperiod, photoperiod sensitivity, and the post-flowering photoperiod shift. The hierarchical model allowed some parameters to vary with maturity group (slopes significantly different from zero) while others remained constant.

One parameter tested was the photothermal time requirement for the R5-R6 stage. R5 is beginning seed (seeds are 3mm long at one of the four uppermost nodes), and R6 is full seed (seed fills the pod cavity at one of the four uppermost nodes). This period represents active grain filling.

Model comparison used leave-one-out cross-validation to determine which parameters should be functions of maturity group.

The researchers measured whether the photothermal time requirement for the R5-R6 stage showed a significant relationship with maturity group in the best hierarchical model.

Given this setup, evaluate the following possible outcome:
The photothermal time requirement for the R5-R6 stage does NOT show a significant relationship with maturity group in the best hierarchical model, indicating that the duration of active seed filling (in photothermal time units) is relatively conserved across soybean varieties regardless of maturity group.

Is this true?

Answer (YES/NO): YES